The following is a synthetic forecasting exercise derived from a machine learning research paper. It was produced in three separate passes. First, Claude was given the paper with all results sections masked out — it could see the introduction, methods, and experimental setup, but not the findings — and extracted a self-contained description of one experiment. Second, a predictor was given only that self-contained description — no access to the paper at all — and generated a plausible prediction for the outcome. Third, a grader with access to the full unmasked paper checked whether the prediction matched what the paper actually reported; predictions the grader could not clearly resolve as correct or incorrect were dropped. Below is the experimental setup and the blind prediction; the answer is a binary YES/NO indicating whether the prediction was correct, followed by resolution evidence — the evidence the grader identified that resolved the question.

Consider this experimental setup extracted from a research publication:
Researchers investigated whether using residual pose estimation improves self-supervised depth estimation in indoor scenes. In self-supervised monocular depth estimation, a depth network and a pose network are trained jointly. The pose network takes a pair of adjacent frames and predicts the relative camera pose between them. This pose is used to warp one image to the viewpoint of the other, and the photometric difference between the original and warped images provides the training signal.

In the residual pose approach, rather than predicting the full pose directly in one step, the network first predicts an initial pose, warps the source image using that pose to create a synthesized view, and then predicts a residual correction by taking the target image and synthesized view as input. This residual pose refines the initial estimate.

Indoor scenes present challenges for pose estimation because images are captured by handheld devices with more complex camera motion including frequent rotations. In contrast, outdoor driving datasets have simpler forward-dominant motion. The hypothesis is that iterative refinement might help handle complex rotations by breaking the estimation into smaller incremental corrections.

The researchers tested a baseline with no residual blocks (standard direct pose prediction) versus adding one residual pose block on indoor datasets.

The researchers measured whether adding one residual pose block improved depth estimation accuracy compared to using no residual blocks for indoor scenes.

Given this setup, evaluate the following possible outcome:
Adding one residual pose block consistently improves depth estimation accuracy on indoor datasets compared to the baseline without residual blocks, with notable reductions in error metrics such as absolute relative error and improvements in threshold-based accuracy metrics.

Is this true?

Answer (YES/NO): YES